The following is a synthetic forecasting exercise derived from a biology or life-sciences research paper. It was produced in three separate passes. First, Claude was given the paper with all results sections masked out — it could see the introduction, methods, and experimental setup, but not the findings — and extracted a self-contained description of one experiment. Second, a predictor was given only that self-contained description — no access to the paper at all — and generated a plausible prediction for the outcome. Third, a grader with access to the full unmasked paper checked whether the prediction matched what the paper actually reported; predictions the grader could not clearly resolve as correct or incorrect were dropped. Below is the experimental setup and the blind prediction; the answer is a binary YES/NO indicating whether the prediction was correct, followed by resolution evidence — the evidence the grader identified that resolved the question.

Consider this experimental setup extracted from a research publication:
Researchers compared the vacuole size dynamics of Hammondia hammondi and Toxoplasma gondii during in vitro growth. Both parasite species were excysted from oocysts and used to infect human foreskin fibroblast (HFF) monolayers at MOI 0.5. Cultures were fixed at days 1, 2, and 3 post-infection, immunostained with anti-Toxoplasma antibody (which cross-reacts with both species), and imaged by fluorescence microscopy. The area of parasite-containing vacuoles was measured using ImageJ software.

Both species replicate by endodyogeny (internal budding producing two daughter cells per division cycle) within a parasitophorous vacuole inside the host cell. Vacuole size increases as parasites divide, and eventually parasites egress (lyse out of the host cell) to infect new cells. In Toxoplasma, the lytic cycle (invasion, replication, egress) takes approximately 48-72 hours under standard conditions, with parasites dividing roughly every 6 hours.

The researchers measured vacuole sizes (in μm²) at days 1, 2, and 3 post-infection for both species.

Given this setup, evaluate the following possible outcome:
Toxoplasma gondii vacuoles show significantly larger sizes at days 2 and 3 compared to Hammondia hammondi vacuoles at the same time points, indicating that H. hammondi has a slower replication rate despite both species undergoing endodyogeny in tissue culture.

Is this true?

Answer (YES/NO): YES